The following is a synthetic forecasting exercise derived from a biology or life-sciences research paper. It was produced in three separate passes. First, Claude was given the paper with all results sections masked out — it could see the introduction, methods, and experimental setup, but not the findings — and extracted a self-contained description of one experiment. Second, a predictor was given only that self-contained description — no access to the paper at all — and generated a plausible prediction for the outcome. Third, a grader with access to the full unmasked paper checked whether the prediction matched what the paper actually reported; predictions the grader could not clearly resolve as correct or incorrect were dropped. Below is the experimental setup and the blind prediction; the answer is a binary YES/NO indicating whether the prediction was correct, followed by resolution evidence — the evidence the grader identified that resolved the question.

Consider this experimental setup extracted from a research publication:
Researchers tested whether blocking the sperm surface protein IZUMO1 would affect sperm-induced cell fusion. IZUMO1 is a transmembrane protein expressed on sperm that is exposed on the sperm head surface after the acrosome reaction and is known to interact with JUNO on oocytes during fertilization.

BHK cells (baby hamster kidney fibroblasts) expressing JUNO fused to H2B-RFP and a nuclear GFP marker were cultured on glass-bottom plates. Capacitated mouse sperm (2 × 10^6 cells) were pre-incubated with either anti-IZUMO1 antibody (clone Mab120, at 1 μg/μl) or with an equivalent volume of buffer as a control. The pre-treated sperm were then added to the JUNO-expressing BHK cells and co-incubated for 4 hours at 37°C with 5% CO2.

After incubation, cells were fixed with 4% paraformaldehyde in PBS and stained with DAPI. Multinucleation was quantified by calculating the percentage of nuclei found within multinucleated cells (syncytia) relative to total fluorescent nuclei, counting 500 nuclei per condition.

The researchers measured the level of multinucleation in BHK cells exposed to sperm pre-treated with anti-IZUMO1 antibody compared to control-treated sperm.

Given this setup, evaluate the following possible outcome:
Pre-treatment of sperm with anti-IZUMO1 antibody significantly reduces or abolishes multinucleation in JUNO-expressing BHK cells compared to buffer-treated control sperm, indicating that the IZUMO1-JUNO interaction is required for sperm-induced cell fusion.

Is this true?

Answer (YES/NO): YES